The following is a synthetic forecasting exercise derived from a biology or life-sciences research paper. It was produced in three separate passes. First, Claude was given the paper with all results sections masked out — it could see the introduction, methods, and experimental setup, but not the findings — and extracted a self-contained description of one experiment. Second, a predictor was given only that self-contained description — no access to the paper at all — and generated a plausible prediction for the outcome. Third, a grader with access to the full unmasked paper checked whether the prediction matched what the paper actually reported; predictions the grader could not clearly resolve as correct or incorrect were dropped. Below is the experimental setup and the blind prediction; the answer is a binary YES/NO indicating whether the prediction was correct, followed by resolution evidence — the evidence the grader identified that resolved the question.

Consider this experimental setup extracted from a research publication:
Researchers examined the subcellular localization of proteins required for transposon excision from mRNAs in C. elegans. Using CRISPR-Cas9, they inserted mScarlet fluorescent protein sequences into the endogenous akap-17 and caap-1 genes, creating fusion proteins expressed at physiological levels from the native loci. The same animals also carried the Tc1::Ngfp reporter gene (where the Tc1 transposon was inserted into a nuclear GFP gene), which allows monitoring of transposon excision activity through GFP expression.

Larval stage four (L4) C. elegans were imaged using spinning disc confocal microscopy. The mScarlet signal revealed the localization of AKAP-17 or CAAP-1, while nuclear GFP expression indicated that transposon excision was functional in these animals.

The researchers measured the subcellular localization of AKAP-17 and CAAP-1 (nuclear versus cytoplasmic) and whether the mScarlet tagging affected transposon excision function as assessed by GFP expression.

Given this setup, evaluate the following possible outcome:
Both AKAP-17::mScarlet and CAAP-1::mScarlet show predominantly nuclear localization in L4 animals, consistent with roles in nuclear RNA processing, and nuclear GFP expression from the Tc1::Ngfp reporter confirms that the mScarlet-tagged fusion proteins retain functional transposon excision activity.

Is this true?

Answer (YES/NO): YES